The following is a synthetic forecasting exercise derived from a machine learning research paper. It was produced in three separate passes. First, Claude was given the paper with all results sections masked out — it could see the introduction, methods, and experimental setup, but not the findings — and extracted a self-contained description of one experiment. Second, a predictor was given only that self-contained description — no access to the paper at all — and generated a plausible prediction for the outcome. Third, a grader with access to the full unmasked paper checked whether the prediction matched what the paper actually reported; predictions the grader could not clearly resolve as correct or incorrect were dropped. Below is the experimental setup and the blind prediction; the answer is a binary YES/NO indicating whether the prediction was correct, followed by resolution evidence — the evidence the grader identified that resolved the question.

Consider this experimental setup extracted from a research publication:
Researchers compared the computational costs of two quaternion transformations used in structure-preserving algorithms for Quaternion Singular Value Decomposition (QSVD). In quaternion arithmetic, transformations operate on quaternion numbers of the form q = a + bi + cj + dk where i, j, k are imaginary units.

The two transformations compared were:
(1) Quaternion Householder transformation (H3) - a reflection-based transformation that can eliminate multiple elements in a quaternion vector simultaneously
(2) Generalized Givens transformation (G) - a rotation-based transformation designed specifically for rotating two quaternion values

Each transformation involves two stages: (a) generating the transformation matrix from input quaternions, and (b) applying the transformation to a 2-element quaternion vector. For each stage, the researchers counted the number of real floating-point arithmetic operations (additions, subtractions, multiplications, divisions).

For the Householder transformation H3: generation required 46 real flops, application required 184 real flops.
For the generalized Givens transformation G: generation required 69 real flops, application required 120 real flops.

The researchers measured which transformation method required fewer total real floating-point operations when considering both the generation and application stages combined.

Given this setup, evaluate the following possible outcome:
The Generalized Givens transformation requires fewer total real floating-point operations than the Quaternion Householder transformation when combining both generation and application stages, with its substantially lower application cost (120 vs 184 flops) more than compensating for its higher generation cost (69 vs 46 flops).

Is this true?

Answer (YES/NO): YES